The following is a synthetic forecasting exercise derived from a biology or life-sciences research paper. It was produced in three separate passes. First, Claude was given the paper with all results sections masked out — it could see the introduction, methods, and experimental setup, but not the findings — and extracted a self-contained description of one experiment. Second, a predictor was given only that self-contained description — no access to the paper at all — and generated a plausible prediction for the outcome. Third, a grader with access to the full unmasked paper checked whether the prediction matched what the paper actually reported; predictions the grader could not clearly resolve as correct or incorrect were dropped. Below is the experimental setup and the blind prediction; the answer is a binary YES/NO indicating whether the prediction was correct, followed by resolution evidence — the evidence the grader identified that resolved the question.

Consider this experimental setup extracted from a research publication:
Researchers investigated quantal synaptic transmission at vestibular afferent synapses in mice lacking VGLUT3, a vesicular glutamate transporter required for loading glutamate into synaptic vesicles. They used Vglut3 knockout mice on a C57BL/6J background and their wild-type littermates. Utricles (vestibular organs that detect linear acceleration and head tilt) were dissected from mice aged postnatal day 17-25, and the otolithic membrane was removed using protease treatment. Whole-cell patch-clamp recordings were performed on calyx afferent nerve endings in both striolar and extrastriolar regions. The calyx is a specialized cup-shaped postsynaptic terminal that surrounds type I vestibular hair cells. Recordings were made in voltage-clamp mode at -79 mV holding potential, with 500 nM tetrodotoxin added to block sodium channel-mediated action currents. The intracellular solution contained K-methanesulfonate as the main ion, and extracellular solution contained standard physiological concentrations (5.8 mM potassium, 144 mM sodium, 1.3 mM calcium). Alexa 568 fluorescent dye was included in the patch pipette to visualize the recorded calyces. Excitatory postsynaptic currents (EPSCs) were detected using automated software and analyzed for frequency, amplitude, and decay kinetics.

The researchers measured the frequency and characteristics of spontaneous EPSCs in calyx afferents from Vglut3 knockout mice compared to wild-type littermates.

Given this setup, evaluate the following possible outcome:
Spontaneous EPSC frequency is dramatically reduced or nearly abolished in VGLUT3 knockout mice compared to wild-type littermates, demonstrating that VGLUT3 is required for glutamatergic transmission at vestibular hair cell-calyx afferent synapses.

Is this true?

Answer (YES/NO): YES